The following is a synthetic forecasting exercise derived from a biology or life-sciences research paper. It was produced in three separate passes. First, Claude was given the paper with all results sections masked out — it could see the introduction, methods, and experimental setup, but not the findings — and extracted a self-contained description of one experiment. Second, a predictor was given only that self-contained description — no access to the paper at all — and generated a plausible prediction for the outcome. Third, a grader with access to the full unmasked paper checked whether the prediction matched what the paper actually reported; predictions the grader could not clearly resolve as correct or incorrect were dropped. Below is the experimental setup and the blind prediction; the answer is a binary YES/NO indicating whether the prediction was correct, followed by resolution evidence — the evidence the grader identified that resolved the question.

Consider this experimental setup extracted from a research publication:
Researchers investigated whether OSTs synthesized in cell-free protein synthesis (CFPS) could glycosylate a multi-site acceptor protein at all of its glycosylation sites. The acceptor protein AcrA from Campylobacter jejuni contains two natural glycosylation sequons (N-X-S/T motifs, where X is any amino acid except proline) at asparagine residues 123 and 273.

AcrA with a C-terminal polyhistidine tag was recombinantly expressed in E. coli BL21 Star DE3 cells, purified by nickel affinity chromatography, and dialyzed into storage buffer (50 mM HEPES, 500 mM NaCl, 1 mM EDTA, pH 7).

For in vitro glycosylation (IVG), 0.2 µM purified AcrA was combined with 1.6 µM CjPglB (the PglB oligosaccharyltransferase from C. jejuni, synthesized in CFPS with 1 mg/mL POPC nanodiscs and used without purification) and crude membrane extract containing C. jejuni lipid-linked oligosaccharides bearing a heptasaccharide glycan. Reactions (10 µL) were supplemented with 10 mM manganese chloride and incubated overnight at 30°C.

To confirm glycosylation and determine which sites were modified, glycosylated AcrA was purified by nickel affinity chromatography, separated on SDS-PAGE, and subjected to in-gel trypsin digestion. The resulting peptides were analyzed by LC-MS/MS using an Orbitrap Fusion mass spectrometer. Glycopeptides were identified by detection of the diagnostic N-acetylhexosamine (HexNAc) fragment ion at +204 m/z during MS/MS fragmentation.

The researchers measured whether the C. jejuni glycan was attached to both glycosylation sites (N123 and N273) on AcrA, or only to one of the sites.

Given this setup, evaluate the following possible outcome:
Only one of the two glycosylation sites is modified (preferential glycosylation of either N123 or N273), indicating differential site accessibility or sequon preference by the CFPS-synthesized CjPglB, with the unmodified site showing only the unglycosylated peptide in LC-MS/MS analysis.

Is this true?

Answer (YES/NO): NO